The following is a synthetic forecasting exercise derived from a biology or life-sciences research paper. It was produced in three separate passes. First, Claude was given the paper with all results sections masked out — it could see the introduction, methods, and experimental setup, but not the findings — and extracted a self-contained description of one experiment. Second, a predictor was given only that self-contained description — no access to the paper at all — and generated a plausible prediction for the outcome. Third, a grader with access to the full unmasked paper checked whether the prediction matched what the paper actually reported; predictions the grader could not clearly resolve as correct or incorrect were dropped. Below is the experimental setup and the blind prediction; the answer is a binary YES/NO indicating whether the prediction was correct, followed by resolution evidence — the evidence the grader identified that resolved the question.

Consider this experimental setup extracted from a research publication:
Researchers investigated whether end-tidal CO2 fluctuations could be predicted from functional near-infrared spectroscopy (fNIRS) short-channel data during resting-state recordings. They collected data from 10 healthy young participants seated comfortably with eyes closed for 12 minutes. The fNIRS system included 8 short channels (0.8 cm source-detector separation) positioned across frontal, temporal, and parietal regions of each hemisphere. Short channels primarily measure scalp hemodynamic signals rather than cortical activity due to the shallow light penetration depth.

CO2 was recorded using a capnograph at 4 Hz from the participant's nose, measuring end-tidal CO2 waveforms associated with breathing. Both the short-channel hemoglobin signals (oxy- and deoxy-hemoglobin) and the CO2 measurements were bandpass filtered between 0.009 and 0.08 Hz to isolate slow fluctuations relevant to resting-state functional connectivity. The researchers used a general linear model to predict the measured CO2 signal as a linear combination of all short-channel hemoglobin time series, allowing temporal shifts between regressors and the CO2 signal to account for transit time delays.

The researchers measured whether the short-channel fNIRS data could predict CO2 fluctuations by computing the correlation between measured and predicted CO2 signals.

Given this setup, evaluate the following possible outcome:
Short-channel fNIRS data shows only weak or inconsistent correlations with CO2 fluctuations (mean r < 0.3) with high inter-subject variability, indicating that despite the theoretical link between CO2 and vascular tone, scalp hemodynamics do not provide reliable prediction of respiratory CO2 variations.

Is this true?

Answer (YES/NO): YES